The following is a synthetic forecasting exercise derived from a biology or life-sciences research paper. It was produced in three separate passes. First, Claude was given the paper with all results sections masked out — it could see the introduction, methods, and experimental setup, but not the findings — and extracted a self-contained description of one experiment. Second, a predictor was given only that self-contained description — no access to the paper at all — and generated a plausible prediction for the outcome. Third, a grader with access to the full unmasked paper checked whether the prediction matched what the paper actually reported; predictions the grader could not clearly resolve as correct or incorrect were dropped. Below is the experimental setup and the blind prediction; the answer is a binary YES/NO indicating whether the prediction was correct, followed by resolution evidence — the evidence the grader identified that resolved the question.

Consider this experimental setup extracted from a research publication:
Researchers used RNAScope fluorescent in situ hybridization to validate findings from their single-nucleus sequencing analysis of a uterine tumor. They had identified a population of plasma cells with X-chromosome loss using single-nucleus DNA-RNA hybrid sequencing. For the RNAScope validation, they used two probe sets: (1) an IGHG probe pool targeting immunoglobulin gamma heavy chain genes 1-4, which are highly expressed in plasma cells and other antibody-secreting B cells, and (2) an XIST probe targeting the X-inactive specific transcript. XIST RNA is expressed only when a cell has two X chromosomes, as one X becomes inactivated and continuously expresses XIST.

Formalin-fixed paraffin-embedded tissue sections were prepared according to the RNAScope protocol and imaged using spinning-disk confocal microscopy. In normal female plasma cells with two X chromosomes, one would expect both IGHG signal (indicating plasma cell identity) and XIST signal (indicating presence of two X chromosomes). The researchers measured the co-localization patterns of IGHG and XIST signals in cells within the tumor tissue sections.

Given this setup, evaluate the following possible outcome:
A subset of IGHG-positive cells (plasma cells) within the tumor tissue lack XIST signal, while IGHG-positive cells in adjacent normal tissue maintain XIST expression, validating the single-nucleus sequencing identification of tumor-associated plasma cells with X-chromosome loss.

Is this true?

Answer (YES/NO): NO